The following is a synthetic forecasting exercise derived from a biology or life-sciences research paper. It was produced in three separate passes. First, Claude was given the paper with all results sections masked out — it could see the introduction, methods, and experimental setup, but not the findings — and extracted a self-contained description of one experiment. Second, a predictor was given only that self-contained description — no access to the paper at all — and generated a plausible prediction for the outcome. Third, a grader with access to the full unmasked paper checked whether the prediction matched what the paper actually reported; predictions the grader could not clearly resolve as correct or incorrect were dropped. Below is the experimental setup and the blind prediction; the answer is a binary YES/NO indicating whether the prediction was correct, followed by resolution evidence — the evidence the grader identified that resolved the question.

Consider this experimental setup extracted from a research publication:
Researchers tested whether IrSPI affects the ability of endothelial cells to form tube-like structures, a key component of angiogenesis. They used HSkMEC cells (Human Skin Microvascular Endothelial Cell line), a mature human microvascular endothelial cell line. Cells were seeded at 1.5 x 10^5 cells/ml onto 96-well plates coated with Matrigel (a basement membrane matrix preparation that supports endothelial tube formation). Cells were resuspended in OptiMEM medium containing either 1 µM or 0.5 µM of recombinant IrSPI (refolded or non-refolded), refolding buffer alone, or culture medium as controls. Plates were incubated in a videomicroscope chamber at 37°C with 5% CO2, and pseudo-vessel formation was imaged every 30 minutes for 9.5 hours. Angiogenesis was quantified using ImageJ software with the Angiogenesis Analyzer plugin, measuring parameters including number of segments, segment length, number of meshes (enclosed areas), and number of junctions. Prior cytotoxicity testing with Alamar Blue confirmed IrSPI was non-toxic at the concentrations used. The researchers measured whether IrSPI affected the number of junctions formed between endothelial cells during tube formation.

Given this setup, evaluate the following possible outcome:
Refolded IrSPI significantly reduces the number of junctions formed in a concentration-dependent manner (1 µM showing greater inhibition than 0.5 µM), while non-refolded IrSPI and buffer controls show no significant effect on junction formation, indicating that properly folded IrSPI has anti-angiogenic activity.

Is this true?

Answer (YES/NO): NO